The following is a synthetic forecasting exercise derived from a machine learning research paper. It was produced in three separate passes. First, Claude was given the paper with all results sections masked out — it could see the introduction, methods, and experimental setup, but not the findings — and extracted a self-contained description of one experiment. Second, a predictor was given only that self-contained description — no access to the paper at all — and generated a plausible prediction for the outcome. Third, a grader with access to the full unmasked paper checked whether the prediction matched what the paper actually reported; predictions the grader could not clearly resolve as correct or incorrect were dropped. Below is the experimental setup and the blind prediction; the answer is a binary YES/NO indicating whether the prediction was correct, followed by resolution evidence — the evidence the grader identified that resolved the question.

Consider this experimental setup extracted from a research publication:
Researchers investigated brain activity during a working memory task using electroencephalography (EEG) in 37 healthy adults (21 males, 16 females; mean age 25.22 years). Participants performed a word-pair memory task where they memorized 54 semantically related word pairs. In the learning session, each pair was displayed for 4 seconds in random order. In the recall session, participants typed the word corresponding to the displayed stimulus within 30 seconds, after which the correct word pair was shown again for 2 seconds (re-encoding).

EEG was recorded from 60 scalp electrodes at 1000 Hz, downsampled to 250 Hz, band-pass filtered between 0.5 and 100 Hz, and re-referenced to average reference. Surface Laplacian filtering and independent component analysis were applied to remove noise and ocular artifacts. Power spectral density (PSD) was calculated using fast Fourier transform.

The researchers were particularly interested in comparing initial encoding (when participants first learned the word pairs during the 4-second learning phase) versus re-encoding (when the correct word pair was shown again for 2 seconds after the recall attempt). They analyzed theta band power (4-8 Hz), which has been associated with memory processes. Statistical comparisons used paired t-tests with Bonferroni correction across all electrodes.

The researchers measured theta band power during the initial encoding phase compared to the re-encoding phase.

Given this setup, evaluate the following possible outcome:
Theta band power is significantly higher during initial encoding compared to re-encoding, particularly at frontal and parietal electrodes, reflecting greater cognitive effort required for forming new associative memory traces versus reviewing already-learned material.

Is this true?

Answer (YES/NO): NO